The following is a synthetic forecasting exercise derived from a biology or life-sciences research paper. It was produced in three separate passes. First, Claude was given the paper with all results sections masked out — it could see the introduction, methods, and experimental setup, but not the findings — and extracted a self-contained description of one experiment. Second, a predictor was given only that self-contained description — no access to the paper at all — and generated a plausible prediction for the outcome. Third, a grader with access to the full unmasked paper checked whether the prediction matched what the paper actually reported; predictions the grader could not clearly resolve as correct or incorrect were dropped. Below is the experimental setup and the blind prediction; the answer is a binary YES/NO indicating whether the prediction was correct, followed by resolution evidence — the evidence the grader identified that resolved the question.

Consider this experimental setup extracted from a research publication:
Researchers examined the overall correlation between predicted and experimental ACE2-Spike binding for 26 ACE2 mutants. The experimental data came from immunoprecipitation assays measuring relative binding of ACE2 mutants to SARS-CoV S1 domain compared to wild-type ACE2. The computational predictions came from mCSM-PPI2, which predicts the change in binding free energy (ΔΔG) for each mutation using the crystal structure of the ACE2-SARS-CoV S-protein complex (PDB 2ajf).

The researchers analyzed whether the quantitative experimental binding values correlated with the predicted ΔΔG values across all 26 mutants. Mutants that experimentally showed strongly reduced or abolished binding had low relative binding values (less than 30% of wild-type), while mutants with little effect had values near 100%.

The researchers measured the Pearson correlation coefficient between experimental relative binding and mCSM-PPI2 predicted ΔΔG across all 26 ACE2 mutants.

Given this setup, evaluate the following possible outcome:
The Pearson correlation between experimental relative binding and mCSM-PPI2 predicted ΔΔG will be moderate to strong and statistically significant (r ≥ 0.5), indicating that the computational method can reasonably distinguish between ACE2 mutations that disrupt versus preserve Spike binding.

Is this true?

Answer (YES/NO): YES